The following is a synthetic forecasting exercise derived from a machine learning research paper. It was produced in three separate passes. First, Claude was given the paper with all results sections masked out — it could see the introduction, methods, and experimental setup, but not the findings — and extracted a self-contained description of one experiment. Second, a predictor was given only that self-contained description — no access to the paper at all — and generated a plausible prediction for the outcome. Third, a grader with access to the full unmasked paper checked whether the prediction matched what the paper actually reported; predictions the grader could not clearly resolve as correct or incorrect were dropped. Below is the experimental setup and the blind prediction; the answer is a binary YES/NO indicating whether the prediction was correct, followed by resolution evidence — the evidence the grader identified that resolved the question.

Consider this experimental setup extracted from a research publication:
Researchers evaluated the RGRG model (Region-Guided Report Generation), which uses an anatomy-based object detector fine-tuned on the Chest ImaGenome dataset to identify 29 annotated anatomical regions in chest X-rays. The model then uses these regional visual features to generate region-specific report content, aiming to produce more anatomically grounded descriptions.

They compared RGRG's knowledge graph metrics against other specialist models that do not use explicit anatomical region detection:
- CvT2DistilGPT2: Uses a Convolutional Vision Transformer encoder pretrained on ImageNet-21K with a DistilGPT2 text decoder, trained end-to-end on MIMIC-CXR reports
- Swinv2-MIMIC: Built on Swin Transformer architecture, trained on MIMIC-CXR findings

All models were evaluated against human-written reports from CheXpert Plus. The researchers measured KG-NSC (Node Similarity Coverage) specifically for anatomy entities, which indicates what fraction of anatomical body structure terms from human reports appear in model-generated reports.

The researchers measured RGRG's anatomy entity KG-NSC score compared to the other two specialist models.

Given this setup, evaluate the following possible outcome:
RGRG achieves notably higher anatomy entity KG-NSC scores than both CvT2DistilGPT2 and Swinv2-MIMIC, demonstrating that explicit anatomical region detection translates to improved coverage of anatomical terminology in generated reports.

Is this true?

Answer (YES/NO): NO